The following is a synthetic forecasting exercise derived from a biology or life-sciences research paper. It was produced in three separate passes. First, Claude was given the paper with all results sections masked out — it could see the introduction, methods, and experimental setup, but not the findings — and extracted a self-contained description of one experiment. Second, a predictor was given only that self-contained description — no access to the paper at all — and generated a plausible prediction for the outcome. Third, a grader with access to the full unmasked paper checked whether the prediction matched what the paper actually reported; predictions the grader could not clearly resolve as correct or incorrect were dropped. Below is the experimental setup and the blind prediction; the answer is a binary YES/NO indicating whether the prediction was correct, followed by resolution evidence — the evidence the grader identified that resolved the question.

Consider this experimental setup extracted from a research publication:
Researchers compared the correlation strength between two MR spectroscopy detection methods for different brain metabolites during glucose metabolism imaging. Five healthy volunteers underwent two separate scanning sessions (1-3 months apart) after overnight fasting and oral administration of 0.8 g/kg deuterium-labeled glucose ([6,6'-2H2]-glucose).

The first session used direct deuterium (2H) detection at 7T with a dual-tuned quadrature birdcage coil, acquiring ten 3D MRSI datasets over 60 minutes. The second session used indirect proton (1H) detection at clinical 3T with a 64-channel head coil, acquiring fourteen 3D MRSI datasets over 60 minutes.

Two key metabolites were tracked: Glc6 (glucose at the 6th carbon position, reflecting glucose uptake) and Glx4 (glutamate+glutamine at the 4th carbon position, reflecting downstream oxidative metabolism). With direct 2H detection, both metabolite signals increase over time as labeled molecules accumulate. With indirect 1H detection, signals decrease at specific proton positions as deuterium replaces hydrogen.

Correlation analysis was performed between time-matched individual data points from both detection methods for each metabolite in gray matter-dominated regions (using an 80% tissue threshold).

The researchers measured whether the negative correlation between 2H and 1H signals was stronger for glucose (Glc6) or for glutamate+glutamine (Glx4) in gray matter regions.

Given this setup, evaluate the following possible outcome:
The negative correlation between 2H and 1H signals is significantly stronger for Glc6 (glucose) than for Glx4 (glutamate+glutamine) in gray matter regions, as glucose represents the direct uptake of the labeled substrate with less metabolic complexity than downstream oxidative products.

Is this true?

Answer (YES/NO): YES